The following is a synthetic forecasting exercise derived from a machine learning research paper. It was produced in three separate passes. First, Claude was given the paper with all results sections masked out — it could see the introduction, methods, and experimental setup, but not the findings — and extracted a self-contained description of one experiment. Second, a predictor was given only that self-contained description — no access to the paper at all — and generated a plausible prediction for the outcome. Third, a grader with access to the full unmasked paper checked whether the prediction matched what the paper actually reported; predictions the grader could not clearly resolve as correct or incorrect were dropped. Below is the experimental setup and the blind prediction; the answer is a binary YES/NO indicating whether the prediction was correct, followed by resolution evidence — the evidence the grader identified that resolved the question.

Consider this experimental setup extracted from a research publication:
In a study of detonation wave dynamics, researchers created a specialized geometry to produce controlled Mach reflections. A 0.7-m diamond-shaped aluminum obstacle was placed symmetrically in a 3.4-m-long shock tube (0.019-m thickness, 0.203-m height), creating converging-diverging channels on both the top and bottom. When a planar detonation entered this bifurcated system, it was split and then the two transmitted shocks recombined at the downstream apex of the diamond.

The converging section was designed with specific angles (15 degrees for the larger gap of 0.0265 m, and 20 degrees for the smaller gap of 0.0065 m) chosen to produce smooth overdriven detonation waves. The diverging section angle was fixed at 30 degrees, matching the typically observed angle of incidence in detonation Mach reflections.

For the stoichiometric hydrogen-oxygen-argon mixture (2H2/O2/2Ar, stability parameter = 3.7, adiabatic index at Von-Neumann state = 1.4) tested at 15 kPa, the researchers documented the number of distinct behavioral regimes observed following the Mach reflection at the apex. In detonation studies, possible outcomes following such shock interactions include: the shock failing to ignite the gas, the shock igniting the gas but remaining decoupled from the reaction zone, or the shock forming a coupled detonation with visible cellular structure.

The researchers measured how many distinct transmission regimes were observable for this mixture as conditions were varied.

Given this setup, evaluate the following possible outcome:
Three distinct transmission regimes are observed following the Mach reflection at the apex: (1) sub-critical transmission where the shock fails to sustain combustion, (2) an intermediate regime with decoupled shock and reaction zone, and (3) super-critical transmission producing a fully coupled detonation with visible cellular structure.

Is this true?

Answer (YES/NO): YES